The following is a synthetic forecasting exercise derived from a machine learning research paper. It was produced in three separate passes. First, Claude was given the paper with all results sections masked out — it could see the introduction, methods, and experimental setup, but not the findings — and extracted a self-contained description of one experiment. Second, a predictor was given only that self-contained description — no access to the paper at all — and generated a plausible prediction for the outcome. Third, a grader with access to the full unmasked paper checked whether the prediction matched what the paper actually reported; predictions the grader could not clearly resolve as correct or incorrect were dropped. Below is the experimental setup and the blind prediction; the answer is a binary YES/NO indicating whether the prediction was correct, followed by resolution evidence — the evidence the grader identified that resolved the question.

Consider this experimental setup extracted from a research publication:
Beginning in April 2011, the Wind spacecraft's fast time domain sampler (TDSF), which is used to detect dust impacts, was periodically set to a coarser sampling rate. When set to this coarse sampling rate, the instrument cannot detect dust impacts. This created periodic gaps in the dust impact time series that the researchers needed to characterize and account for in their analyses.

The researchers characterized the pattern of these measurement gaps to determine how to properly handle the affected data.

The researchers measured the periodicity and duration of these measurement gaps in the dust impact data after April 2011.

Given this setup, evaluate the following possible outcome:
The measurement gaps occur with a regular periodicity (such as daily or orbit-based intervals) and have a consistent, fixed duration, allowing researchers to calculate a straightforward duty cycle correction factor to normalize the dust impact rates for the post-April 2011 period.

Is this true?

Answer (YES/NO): NO